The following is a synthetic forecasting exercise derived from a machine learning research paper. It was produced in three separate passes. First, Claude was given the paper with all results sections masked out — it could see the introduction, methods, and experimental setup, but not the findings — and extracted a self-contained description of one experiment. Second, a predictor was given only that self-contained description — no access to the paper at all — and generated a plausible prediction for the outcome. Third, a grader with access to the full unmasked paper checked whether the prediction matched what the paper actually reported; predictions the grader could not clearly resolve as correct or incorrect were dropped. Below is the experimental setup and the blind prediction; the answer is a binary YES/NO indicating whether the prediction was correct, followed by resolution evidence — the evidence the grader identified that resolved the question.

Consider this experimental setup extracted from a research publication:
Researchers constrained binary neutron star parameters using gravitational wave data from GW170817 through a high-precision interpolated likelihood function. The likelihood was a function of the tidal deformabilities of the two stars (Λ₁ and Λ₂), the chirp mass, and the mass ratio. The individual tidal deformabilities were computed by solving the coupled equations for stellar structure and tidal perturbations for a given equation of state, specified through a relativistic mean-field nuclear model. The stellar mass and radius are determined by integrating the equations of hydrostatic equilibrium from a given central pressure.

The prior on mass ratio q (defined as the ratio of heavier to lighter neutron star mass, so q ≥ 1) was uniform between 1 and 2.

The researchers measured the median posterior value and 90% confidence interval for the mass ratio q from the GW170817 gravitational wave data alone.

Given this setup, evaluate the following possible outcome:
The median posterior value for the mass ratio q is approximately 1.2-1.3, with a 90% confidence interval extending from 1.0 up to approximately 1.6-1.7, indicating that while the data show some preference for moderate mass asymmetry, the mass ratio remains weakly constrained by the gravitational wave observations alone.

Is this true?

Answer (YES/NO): NO